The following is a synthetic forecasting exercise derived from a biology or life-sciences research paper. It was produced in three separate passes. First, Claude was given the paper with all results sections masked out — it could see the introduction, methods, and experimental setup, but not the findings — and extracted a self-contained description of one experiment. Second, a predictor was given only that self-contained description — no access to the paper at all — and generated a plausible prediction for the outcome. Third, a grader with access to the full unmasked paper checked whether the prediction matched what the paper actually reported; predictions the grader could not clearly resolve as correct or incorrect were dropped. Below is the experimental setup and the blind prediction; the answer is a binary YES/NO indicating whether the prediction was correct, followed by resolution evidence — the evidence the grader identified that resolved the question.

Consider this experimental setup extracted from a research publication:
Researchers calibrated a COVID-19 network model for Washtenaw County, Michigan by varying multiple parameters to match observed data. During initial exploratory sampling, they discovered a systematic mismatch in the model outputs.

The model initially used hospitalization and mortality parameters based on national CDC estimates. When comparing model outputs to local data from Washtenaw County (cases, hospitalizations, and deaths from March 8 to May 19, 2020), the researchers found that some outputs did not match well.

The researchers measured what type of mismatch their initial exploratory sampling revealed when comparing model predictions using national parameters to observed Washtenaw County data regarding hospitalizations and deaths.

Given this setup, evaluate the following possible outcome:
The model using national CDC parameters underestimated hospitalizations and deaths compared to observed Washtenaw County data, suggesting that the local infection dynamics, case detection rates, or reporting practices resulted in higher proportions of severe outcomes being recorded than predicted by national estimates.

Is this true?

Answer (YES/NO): NO